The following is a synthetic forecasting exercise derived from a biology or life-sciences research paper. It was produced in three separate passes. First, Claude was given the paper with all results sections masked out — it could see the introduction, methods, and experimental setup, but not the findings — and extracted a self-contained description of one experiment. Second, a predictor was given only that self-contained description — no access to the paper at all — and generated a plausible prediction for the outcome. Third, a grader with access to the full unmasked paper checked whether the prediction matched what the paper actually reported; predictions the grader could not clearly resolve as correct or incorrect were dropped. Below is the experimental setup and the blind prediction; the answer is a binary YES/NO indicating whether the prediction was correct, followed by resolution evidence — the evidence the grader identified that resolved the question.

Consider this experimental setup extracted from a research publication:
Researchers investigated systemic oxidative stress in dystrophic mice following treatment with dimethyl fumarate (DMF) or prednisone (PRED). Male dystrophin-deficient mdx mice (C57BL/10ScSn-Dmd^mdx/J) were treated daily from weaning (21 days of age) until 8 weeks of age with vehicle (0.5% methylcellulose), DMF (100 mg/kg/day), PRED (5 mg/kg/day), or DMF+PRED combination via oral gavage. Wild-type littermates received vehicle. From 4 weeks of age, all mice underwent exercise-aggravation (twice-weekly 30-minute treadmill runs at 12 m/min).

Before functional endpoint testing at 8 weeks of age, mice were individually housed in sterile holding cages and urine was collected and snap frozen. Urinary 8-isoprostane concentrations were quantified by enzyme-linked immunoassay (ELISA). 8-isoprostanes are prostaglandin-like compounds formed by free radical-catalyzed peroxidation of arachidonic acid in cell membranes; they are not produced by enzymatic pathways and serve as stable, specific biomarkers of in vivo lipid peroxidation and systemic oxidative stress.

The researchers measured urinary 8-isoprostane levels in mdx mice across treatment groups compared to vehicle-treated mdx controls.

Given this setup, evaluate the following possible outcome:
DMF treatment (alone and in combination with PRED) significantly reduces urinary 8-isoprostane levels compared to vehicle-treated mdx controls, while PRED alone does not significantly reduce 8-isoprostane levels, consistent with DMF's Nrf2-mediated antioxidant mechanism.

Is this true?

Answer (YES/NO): NO